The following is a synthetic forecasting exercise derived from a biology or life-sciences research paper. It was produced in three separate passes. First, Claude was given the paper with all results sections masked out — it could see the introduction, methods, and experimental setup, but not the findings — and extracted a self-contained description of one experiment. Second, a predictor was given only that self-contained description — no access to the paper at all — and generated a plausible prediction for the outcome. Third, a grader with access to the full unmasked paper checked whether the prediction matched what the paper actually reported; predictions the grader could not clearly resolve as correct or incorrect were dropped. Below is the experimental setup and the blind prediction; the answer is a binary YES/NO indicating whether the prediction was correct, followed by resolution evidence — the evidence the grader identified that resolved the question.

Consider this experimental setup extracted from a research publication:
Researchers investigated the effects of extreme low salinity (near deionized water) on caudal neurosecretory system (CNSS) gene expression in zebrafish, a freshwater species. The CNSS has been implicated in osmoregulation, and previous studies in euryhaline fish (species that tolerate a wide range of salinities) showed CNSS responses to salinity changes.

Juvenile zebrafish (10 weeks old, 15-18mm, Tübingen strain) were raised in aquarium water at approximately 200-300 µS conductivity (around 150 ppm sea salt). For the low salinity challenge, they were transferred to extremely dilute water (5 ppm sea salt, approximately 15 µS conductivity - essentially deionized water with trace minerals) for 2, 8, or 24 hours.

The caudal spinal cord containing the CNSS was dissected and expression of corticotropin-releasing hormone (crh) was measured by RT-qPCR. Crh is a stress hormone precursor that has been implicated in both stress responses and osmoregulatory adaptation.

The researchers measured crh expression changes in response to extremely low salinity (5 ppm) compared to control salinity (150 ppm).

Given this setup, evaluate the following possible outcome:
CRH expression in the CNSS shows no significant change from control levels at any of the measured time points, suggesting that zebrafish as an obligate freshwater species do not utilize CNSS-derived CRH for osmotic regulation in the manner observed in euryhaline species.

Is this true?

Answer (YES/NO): YES